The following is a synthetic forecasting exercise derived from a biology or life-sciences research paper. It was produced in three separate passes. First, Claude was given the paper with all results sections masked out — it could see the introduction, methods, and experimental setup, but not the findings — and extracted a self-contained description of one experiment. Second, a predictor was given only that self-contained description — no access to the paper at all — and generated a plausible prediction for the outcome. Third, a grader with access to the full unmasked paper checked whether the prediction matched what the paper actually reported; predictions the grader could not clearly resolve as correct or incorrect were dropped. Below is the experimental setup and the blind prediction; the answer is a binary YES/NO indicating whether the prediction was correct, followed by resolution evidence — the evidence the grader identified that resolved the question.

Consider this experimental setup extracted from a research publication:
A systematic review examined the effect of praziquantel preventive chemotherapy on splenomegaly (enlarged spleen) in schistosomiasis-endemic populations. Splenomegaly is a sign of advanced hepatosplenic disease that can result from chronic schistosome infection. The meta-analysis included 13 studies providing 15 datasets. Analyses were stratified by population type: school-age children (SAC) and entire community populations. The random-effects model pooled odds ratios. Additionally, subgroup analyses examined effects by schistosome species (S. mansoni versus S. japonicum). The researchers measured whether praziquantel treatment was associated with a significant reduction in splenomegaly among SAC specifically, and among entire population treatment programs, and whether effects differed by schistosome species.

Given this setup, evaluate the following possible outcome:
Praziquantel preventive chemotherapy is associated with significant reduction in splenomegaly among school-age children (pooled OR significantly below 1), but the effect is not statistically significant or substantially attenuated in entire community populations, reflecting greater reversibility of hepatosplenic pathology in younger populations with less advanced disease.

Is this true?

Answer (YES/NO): NO